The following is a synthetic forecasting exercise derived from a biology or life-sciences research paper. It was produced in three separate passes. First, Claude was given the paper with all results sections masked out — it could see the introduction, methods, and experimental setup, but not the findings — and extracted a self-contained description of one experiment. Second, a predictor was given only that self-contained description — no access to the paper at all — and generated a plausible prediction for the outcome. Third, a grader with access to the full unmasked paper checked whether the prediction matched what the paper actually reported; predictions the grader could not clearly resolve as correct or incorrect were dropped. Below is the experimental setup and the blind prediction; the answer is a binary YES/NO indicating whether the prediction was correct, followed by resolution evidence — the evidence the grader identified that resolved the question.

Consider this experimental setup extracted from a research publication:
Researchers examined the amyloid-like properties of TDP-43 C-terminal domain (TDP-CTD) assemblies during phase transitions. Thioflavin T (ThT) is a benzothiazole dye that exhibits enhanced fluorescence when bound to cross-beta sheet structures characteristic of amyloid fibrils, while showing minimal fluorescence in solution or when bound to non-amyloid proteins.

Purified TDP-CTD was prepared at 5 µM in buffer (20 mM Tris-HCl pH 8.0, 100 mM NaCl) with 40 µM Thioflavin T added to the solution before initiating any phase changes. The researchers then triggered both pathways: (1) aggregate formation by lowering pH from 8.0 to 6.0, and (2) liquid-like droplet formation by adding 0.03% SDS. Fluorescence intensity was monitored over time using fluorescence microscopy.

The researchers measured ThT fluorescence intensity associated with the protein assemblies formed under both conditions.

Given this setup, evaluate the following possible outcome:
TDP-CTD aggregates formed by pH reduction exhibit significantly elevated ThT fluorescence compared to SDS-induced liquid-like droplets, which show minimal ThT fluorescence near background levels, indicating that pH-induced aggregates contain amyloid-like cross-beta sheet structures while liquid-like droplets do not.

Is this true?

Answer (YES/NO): NO